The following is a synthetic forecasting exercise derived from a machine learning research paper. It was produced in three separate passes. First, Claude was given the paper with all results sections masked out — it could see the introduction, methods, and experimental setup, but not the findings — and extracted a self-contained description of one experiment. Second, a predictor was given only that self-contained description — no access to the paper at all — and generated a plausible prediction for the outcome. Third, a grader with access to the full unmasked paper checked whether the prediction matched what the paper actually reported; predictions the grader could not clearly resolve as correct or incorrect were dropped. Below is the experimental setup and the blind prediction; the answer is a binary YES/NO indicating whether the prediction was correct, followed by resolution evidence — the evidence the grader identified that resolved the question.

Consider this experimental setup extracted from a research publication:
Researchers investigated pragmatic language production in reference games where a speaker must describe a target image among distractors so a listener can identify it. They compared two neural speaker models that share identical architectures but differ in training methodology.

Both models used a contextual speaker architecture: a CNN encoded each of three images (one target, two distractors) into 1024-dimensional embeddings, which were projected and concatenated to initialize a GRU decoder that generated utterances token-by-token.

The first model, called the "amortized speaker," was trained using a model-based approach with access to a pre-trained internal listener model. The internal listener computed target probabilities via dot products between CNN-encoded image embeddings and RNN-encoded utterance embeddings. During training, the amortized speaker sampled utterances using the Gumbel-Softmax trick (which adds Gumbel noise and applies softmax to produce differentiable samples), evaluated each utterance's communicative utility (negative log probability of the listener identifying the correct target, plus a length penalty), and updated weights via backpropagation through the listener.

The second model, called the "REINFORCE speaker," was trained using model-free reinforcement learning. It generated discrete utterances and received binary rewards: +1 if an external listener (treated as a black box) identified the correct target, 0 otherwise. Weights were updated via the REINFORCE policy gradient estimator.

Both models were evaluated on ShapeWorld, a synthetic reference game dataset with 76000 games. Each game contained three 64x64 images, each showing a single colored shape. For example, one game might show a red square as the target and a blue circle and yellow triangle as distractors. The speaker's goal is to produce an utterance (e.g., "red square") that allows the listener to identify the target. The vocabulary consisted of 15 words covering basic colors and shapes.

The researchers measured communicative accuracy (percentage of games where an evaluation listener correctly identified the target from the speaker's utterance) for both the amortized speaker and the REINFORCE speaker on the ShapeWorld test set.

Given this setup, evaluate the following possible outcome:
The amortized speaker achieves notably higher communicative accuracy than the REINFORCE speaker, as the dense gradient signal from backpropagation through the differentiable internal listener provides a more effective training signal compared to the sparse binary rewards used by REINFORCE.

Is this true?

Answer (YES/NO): YES